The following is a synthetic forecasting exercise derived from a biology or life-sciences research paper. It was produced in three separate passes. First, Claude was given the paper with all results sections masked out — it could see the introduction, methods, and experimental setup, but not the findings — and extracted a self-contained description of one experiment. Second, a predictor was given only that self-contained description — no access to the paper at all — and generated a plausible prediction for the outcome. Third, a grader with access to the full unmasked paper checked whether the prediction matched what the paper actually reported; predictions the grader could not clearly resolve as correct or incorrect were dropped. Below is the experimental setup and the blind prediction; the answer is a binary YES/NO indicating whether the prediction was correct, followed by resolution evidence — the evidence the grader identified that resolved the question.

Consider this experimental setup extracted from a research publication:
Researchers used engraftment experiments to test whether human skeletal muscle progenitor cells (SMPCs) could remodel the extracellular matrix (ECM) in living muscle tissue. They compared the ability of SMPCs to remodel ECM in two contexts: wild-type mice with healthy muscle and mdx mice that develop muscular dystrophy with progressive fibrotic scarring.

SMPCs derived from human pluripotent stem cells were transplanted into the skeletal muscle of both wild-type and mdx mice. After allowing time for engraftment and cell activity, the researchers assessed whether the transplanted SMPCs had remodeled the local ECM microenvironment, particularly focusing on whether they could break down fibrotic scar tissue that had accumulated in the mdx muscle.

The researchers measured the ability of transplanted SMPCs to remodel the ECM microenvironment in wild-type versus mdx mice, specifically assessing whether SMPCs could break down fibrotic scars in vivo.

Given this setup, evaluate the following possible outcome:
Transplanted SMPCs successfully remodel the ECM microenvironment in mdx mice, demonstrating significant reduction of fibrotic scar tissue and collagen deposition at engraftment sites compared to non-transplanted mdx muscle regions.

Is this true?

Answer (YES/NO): NO